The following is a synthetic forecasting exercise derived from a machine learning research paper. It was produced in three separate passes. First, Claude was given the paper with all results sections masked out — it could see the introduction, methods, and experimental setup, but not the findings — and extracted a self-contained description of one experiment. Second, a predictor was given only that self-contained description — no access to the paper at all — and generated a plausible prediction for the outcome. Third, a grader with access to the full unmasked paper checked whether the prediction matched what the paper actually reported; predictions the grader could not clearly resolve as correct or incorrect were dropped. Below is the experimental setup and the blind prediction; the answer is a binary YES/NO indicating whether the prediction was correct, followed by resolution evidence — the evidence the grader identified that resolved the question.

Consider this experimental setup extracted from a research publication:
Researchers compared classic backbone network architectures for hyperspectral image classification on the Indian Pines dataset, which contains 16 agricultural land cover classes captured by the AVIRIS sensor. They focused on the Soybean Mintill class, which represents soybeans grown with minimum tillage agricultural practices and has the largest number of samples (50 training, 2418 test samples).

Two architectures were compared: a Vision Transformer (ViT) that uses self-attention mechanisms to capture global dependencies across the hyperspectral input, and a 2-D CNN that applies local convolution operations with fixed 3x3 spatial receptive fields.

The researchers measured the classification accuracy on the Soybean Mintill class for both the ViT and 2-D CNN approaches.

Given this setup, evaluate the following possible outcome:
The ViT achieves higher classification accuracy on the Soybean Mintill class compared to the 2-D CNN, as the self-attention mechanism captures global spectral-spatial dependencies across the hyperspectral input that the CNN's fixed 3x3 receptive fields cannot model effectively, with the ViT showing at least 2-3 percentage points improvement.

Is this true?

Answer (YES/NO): YES